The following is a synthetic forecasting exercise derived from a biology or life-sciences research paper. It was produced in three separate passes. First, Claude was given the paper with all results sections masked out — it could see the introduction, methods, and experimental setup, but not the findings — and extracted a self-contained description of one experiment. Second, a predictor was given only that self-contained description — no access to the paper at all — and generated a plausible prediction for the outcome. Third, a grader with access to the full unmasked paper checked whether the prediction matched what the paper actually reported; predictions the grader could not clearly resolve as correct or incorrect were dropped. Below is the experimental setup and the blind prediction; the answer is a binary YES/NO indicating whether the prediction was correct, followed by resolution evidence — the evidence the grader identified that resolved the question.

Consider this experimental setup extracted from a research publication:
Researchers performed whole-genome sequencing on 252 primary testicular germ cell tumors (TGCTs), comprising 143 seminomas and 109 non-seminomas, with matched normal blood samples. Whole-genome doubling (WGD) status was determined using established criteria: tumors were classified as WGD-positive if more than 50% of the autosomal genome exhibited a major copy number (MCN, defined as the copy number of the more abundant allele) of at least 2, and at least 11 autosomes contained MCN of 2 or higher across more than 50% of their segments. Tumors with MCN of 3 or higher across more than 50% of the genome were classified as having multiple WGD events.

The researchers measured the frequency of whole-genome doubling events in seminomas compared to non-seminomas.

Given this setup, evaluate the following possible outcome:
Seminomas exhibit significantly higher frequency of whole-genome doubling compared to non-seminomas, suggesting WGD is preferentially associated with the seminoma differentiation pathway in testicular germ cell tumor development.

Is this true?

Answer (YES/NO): NO